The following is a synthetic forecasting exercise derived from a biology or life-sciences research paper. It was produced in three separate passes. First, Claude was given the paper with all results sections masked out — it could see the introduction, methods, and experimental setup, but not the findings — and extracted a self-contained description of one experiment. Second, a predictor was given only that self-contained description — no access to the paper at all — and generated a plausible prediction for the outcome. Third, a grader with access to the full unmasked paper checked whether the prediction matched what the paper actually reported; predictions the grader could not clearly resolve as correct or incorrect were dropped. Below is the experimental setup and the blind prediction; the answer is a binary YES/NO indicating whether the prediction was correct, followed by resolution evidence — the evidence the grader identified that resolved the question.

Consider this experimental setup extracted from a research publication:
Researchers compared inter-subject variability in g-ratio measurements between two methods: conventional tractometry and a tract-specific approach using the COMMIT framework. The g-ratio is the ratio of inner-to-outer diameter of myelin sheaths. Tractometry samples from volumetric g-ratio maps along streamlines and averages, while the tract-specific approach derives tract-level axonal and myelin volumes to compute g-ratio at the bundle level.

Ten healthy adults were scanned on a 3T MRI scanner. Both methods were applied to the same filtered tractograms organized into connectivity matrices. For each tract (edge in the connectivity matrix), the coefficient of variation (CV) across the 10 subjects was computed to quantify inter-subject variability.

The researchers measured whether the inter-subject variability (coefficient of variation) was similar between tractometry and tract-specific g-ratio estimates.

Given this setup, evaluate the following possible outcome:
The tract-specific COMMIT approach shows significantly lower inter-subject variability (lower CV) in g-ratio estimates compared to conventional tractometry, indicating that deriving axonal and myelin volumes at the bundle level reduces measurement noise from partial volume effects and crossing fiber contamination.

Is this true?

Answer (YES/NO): NO